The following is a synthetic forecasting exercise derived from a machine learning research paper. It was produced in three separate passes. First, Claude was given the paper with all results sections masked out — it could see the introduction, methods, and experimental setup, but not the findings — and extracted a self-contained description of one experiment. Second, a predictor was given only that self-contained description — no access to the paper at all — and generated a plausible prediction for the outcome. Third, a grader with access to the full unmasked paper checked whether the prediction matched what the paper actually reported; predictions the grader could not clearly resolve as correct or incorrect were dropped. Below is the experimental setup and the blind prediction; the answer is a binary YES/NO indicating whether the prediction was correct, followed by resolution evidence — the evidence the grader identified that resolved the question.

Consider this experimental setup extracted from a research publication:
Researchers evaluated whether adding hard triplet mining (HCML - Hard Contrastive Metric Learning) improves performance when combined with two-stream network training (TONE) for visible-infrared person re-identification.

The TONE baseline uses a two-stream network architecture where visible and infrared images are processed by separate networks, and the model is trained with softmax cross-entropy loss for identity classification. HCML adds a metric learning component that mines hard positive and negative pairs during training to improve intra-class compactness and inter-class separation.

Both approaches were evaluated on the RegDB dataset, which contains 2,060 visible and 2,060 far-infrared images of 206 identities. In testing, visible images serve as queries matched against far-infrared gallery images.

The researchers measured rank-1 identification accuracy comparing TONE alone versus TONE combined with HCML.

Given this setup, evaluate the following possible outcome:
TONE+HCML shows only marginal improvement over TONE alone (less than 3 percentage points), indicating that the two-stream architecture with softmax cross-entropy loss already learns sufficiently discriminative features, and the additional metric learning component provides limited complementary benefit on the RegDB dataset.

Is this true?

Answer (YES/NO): NO